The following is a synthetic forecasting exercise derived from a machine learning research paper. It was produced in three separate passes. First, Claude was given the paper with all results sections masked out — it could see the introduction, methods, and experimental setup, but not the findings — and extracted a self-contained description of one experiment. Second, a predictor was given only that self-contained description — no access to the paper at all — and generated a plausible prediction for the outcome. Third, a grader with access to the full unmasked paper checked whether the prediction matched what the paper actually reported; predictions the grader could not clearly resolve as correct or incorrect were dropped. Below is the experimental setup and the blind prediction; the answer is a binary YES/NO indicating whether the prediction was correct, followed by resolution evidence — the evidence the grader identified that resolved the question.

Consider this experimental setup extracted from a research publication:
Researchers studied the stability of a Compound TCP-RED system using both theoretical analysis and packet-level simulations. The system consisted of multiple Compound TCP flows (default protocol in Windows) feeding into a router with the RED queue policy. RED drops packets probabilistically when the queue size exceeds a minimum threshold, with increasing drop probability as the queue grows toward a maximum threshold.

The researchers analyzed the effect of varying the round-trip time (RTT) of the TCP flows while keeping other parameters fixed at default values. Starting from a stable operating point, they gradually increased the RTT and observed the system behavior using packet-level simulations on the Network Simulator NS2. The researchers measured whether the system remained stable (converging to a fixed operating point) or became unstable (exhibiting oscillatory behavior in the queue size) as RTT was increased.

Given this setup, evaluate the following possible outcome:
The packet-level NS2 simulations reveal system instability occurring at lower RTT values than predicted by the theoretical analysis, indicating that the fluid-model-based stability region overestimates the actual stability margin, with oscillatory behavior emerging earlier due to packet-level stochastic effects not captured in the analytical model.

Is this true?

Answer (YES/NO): NO